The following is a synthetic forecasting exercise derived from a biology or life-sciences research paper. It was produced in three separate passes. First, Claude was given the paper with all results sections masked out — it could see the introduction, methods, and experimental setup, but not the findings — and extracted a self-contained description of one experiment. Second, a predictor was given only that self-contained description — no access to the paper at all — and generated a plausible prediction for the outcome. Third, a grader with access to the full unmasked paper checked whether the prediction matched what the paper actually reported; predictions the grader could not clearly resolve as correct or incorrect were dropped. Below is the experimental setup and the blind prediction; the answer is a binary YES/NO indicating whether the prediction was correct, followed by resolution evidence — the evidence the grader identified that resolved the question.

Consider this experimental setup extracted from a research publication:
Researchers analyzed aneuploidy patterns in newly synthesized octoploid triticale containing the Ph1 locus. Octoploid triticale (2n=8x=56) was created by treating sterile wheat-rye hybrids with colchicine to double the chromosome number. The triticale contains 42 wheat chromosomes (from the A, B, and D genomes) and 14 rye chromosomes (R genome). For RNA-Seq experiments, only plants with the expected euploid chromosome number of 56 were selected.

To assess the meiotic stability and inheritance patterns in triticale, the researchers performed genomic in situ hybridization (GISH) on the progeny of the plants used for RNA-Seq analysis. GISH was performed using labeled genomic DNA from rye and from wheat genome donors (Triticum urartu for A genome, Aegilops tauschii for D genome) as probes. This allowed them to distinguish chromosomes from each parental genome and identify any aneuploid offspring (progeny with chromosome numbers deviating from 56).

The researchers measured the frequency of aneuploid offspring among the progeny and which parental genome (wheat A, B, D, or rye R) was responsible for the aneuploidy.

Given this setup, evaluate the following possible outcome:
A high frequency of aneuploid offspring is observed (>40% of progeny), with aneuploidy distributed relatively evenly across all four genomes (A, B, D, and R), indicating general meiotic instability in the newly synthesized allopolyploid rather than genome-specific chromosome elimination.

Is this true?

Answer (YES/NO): NO